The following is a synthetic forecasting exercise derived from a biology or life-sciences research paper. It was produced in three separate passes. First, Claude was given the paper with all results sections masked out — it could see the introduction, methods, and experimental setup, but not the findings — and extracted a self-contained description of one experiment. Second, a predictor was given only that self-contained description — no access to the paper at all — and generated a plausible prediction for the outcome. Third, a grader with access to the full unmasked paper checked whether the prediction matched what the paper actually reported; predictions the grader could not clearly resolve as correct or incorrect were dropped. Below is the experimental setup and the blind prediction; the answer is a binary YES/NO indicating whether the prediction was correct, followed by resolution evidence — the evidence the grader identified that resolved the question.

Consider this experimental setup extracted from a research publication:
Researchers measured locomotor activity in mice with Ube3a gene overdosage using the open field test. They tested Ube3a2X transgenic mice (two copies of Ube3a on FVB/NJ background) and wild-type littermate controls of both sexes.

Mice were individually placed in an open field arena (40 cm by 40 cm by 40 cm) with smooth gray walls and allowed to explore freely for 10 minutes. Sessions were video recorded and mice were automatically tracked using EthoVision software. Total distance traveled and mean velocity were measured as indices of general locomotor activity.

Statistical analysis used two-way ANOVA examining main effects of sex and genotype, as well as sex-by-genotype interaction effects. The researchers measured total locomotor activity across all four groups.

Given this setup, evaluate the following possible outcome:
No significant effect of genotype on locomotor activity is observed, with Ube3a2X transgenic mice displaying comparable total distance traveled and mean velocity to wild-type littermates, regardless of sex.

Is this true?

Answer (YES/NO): YES